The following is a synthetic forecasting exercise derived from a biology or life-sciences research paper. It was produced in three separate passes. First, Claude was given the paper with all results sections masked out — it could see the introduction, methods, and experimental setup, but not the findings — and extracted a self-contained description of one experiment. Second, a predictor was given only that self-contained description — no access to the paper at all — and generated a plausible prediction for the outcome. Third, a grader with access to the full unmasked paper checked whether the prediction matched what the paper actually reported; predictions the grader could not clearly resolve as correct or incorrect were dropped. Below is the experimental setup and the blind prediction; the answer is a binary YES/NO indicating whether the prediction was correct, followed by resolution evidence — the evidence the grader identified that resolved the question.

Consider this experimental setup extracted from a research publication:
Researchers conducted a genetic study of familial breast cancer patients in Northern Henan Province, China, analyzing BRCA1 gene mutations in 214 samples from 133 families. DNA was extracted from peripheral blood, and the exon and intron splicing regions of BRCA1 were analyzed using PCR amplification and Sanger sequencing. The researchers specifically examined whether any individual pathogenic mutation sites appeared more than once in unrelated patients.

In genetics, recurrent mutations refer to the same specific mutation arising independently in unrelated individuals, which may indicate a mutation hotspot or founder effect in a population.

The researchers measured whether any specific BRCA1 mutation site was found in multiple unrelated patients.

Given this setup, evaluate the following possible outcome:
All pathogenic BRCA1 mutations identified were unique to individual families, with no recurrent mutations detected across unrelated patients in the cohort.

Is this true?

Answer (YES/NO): NO